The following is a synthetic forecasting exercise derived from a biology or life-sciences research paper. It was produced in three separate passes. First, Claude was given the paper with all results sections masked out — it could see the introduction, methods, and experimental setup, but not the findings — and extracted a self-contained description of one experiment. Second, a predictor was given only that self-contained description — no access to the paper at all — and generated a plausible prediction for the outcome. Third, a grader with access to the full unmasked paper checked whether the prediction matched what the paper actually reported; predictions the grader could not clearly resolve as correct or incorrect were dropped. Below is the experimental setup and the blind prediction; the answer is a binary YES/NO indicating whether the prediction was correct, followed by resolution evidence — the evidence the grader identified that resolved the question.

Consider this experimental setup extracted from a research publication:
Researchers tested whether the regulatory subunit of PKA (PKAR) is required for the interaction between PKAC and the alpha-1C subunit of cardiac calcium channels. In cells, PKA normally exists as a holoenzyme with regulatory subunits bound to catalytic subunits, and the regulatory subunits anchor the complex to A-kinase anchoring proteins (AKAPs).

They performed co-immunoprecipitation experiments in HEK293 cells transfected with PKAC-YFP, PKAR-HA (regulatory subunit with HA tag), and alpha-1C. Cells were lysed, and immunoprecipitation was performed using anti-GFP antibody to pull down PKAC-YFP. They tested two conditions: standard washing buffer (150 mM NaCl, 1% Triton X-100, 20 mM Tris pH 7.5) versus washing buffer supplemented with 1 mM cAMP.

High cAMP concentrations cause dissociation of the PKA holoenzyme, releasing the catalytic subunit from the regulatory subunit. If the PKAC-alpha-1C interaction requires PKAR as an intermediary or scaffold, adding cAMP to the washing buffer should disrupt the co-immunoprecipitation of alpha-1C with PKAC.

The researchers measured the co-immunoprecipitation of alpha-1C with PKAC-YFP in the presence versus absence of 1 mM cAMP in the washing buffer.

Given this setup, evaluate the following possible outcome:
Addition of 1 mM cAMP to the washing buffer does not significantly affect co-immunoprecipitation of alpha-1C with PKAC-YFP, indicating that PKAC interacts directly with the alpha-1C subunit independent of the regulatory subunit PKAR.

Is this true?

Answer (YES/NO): YES